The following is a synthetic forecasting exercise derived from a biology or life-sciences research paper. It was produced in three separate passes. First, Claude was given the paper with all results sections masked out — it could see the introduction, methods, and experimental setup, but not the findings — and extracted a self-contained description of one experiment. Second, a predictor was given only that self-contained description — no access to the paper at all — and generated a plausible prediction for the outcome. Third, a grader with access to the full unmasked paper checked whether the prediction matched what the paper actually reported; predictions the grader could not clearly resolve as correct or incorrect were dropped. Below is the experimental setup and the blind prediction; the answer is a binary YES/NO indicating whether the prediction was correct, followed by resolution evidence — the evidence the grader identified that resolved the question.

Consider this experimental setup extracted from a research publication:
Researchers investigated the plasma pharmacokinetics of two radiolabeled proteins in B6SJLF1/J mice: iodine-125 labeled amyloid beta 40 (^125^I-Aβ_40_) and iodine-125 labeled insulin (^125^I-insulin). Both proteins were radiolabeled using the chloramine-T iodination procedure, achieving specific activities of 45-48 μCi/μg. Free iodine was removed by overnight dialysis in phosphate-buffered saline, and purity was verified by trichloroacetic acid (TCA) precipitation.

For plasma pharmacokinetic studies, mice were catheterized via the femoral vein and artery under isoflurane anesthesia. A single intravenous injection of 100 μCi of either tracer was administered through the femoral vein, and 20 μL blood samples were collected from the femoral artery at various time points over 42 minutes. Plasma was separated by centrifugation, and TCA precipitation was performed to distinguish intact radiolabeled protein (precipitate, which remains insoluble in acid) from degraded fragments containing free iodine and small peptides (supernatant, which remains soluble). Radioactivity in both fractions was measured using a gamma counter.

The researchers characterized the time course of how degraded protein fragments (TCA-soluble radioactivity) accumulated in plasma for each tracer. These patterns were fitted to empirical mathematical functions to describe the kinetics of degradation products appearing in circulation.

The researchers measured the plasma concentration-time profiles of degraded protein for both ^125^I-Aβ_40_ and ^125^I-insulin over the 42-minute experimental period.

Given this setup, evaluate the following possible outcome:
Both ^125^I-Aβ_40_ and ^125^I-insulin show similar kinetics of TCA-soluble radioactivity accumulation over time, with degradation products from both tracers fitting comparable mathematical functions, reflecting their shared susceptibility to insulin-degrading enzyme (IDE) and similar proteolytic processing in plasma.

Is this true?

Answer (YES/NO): NO